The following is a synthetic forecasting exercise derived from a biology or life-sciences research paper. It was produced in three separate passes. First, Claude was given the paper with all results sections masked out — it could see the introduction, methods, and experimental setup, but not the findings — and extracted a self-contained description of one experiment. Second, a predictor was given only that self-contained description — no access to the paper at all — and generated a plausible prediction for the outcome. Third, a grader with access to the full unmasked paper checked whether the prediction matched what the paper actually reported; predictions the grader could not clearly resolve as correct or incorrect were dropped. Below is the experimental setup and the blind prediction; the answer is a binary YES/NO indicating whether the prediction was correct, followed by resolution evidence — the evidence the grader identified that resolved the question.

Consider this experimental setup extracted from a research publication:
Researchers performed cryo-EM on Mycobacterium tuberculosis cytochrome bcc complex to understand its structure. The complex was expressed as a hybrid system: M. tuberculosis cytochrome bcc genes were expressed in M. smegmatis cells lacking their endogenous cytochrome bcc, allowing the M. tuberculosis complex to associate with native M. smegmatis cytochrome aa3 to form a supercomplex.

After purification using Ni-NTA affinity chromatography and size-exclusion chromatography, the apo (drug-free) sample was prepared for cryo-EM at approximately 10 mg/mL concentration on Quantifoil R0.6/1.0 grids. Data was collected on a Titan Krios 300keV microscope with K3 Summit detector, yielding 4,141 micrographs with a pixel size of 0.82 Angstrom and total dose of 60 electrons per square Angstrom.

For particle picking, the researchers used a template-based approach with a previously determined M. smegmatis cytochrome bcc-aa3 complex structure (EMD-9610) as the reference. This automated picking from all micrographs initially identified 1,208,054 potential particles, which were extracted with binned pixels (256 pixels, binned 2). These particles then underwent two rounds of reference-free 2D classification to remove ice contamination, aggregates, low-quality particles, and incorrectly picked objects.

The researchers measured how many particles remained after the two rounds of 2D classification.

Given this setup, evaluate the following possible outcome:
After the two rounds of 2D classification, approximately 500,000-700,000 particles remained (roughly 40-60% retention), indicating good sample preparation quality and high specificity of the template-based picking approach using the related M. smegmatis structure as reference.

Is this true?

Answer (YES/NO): NO